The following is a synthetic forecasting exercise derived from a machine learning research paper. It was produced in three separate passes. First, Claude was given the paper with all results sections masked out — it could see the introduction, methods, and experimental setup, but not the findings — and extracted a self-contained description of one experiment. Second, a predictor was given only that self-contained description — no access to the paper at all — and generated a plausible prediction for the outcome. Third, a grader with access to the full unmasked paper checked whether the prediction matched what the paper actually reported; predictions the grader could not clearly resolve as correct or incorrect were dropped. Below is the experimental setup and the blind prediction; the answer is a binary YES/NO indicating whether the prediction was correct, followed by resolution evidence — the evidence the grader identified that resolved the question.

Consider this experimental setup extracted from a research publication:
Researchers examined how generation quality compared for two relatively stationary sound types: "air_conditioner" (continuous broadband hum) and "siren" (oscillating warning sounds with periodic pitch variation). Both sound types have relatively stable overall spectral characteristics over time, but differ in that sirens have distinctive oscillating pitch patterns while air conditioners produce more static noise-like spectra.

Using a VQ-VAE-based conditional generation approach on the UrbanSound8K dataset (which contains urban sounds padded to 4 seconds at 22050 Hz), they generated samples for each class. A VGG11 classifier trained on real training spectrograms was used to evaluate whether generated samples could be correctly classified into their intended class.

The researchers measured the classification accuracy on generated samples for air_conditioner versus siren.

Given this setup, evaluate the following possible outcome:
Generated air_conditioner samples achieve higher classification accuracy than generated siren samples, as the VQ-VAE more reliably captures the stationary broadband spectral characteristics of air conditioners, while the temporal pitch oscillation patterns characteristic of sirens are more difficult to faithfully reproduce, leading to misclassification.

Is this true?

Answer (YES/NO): YES